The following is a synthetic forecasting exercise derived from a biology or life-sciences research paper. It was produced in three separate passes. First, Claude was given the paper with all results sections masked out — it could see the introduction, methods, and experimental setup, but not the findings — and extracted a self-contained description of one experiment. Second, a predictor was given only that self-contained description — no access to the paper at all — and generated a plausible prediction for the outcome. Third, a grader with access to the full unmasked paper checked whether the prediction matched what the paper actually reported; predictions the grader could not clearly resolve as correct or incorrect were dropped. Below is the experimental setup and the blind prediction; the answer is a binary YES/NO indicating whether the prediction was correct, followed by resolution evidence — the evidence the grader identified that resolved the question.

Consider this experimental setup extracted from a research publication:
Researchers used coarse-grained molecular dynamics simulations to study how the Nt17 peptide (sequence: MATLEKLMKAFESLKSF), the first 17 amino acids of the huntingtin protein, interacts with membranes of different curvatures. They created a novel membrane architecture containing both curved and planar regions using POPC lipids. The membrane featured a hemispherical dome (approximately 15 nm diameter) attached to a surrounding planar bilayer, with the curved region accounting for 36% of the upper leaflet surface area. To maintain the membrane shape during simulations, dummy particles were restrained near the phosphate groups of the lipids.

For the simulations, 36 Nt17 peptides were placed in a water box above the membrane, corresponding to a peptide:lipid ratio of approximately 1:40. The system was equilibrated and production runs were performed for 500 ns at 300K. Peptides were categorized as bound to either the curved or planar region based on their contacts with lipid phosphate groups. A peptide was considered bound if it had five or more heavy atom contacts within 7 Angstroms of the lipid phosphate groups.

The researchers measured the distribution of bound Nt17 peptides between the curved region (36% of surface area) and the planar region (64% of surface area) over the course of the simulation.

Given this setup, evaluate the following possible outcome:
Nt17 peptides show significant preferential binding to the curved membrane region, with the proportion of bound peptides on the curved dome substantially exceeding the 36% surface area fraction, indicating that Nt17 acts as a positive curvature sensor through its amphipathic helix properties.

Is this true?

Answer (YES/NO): YES